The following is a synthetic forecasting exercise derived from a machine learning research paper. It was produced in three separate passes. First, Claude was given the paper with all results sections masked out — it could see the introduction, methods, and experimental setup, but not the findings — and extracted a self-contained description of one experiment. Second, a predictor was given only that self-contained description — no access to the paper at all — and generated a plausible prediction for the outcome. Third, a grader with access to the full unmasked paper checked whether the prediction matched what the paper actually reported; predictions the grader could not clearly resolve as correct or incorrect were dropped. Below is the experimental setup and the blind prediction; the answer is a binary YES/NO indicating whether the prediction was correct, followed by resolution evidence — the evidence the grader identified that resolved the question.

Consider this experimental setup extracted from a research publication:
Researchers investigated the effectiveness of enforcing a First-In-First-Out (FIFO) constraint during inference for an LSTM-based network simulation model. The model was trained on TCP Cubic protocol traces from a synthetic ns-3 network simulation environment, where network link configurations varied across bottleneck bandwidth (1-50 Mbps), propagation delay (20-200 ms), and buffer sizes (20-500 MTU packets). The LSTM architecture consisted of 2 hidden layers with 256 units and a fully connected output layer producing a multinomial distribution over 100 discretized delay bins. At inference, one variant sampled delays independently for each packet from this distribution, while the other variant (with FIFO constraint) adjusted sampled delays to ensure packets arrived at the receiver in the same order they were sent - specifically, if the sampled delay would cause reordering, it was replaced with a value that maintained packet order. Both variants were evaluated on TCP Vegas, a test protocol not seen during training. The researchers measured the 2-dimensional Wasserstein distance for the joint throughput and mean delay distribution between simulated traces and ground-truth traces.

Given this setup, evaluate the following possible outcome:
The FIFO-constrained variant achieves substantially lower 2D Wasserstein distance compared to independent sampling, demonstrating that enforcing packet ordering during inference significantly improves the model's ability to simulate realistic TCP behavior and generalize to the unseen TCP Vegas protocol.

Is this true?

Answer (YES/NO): NO